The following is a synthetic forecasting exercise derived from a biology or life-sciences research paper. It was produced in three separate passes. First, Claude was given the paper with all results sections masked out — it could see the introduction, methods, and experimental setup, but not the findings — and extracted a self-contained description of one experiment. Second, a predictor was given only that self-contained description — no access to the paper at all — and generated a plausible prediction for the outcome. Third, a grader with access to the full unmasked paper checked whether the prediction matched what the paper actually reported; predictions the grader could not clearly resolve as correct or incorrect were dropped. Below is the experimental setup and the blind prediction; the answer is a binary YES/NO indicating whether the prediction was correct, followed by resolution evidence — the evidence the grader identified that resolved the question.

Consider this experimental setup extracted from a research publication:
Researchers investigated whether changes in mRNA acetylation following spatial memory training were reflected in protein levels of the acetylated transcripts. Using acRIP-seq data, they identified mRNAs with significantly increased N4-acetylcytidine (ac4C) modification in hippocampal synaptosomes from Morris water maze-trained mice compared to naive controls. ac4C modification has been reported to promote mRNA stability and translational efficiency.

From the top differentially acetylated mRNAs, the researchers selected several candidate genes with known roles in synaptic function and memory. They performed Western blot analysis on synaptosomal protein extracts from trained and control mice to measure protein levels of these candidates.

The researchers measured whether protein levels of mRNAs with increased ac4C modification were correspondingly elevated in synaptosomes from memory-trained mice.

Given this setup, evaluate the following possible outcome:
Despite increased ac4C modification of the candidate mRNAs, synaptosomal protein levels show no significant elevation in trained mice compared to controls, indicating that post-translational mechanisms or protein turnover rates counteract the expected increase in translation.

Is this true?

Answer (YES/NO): NO